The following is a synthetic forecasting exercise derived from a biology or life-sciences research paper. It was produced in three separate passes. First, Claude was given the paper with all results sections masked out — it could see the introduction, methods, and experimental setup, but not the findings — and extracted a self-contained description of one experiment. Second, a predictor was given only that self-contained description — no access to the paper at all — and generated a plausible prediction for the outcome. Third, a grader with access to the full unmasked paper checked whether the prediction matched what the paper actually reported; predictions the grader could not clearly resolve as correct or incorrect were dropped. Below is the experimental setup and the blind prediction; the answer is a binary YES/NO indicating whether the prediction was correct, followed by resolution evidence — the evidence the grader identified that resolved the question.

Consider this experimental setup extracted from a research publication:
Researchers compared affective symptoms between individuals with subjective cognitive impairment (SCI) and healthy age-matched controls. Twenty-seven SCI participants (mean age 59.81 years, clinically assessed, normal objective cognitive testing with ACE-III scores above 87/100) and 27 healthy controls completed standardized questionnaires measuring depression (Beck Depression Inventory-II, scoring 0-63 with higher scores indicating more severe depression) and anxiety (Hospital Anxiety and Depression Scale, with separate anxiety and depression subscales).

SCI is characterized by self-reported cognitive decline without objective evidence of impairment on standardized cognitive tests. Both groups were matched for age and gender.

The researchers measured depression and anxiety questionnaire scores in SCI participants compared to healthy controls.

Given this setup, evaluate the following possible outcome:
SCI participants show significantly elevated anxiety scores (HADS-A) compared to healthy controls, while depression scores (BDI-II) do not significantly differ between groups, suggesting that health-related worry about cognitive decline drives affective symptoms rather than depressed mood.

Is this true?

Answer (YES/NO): NO